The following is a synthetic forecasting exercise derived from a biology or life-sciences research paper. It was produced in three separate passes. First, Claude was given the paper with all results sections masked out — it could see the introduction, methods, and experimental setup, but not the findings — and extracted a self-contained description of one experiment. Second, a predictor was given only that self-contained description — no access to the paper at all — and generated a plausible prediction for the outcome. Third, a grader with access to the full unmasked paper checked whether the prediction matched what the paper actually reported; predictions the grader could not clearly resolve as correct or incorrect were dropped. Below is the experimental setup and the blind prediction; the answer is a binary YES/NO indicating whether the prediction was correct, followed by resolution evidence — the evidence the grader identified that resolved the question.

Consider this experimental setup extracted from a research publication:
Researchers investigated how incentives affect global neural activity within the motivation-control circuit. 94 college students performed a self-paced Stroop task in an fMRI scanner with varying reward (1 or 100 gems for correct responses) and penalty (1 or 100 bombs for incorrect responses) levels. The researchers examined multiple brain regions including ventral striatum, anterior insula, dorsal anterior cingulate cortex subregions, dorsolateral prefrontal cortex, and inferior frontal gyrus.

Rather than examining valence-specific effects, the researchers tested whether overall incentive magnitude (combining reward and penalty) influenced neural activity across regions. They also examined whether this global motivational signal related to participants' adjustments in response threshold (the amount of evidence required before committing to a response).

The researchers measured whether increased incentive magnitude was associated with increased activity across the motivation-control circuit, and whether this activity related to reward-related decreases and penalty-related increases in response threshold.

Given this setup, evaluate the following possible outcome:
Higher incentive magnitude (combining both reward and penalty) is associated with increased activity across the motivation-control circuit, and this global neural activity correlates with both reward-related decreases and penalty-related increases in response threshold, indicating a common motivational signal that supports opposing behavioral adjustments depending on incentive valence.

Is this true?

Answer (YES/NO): YES